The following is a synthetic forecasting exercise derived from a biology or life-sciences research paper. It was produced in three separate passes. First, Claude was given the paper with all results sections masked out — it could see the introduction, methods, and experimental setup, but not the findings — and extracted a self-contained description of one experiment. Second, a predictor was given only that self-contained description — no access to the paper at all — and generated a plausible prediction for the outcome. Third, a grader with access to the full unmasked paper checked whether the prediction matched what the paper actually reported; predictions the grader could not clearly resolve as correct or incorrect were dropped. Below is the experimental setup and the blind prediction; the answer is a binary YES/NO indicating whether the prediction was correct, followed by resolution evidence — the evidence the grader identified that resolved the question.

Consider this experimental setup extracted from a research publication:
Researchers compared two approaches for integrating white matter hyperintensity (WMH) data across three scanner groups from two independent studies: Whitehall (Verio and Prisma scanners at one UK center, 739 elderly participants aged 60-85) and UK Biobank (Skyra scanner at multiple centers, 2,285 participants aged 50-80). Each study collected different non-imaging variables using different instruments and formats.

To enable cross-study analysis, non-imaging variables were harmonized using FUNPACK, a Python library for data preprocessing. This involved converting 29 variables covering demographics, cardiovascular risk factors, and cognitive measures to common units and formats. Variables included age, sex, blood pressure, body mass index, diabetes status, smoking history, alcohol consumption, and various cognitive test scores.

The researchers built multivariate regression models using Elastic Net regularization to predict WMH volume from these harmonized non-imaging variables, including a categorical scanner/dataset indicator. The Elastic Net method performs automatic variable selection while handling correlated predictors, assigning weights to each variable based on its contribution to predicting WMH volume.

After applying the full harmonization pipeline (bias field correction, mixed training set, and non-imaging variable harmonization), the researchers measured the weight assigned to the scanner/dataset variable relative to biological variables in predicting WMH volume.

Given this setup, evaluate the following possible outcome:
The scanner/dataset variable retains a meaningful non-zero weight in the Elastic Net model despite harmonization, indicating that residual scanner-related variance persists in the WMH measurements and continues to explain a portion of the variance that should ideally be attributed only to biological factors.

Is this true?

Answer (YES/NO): NO